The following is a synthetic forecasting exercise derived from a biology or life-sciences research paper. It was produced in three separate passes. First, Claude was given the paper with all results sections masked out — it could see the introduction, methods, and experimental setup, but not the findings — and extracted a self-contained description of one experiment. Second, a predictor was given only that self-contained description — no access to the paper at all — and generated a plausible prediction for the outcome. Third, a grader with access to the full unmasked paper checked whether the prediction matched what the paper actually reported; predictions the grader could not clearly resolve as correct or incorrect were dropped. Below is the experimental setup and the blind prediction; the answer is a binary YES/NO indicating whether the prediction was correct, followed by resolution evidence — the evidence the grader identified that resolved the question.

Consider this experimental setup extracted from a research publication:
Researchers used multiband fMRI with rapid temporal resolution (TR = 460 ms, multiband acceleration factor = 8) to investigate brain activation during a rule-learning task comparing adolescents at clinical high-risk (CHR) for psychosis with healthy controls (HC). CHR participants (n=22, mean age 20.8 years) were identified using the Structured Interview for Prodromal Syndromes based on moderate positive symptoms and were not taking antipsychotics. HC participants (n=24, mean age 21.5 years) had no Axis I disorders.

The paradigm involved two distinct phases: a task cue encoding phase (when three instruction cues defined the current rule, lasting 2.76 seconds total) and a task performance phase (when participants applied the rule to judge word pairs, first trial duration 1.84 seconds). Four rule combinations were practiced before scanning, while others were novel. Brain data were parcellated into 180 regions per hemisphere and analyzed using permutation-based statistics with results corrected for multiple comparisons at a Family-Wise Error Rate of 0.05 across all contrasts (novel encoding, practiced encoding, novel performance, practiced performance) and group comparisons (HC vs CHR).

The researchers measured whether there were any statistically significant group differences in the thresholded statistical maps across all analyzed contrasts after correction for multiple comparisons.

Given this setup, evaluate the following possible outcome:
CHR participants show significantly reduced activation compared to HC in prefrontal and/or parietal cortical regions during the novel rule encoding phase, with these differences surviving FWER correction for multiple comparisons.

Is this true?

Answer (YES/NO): NO